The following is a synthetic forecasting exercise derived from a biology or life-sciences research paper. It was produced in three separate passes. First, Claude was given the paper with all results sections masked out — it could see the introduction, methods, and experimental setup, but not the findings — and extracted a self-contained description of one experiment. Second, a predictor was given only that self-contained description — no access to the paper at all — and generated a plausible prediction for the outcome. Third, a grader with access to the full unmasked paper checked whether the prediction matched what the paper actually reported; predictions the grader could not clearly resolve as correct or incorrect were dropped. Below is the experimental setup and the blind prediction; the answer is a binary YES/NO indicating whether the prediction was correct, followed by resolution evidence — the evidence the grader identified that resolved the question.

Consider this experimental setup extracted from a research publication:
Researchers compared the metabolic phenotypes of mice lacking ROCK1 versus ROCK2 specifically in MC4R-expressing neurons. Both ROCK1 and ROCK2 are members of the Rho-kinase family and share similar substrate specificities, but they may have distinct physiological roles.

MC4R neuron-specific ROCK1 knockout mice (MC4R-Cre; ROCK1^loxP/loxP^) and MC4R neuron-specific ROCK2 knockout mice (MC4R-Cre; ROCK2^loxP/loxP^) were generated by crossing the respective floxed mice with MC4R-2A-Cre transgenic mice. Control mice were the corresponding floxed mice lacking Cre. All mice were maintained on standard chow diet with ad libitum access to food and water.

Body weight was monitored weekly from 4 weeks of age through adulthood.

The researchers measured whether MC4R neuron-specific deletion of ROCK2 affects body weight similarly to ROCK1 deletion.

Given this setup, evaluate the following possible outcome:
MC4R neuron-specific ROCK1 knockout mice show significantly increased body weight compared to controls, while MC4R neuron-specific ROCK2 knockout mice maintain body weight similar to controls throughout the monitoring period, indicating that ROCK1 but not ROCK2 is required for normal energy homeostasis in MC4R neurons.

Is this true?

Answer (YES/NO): YES